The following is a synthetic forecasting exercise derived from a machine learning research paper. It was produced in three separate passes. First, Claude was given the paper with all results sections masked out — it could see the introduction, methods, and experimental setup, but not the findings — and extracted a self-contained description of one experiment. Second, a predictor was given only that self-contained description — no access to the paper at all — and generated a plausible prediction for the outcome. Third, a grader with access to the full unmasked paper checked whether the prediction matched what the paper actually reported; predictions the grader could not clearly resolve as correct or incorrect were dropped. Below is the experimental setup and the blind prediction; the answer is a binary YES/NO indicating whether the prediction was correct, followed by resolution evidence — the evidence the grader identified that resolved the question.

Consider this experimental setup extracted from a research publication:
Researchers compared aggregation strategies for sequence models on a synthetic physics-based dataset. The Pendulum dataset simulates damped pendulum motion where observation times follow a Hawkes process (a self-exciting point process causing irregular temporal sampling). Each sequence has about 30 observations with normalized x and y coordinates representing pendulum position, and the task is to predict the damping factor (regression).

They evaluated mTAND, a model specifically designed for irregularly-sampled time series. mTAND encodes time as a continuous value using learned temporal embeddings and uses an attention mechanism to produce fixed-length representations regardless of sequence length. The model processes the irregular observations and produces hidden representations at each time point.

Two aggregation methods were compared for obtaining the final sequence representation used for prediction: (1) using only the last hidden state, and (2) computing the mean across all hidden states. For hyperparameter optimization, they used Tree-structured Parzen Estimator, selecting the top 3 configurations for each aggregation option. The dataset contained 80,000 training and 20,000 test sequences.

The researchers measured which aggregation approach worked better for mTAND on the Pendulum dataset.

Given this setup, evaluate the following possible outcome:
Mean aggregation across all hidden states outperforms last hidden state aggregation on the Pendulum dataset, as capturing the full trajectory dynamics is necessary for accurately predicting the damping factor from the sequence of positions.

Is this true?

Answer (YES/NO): NO